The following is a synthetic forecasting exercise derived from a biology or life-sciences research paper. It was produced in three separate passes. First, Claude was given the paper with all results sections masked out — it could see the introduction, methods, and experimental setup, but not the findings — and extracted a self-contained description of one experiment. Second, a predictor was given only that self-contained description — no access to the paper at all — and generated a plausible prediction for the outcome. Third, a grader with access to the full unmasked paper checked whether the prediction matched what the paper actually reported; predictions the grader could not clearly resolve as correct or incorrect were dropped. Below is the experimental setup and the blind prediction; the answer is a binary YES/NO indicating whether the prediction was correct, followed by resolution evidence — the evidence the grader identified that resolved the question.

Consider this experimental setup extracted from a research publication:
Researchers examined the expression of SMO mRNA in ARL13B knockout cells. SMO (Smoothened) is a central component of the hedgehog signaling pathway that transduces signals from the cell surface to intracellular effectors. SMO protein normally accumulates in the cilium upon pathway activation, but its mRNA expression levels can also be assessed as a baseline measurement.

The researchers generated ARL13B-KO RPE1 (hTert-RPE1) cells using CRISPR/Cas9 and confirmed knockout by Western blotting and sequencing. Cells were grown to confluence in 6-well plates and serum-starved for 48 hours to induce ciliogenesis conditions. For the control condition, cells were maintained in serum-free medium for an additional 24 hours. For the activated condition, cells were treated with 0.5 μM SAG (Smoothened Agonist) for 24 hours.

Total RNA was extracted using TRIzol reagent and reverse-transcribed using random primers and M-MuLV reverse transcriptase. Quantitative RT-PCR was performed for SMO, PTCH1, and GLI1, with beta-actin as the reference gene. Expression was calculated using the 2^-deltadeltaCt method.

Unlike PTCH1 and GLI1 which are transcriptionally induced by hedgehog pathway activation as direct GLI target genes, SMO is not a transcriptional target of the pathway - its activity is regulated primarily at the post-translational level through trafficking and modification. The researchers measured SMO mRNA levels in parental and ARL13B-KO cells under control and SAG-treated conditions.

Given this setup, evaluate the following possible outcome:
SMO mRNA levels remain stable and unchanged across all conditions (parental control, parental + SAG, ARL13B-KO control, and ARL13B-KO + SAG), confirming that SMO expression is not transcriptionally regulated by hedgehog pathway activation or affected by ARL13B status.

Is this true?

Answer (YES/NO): NO